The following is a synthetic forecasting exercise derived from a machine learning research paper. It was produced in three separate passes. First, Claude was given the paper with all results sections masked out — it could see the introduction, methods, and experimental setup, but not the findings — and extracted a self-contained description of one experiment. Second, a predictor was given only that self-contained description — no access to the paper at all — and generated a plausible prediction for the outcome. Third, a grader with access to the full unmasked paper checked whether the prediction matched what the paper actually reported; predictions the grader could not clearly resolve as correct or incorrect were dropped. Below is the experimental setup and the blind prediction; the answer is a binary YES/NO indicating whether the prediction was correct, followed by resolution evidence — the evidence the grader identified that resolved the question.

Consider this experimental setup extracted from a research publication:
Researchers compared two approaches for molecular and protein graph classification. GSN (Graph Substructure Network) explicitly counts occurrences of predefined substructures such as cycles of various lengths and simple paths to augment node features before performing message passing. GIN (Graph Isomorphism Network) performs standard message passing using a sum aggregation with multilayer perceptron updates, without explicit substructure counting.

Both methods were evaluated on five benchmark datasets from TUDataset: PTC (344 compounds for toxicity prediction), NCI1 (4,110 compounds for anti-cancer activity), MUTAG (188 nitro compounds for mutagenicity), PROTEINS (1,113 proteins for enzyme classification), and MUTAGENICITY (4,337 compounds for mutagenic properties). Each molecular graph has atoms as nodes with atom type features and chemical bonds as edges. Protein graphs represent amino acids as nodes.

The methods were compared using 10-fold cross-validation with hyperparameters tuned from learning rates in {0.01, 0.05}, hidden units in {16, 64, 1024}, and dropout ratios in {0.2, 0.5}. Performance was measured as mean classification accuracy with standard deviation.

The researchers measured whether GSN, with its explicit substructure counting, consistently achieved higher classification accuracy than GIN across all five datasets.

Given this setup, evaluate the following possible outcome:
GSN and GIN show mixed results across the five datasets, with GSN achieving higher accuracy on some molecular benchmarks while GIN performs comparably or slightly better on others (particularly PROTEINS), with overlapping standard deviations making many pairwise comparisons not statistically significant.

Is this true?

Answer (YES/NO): NO